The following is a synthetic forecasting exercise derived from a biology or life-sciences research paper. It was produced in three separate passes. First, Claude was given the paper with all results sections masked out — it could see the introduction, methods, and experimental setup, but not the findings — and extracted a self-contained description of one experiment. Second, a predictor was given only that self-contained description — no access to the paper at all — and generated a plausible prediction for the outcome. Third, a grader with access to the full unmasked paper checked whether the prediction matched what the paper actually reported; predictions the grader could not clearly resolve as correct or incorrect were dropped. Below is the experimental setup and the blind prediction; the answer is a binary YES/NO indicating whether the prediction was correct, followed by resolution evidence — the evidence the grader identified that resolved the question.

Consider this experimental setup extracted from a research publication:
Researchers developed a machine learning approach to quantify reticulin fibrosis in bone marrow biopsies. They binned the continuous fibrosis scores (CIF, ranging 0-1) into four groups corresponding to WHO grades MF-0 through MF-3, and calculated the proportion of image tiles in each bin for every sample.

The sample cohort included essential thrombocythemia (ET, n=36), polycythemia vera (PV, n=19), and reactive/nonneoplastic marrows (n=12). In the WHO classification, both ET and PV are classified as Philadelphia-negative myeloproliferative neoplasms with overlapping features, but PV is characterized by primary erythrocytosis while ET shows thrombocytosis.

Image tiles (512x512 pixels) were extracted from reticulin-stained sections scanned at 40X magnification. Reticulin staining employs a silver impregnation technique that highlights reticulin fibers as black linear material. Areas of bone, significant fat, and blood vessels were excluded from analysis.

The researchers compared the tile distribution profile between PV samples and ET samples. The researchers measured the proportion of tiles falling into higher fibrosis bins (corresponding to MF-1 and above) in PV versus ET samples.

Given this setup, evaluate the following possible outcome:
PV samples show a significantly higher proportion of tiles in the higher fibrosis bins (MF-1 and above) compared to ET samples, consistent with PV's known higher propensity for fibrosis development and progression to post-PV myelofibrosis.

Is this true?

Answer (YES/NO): YES